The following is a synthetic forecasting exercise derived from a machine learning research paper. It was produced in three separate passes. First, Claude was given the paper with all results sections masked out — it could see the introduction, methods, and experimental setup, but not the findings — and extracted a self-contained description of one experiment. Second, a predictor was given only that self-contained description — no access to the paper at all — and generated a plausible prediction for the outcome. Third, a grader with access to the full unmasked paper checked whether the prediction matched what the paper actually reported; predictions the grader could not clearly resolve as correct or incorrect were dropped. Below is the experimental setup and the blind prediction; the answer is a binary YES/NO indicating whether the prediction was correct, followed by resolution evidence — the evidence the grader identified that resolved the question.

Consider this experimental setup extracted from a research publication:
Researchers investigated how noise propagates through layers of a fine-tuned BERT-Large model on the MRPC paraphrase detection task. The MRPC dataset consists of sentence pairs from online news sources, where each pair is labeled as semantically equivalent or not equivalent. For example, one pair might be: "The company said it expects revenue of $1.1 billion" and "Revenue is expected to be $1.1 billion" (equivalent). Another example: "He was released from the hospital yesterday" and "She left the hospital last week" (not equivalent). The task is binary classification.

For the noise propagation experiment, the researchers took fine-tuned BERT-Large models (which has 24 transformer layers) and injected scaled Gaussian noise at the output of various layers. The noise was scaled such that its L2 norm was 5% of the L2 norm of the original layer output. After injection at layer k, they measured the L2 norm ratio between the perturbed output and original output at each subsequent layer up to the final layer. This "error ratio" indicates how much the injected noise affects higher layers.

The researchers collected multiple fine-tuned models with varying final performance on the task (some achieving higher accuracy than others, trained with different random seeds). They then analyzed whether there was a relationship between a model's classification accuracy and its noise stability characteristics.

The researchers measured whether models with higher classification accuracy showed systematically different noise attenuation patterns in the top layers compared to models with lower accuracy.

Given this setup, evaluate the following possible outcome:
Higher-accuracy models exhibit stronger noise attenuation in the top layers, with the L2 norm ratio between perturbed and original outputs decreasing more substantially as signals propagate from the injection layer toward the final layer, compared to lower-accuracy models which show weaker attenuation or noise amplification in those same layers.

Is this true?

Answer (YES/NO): YES